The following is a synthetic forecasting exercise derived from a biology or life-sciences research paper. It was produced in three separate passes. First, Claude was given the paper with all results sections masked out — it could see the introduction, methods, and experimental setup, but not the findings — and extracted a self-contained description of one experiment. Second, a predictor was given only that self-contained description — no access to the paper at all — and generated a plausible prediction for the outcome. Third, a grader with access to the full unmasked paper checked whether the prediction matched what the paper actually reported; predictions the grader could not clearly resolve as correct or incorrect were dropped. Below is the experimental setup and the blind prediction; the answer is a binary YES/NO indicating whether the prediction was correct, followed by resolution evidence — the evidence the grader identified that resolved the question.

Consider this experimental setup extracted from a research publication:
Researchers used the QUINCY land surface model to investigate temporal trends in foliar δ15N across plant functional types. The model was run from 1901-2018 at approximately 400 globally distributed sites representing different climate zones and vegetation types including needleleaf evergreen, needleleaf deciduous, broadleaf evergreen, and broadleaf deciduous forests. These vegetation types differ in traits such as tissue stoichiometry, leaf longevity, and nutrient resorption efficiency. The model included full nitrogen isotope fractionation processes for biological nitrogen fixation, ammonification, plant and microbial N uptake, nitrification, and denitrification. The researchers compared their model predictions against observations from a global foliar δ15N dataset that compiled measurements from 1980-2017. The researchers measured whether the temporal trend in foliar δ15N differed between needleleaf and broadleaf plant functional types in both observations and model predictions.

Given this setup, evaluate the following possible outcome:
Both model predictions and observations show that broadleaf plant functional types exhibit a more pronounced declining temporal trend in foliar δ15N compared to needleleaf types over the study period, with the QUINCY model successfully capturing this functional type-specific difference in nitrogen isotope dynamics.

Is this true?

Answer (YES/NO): NO